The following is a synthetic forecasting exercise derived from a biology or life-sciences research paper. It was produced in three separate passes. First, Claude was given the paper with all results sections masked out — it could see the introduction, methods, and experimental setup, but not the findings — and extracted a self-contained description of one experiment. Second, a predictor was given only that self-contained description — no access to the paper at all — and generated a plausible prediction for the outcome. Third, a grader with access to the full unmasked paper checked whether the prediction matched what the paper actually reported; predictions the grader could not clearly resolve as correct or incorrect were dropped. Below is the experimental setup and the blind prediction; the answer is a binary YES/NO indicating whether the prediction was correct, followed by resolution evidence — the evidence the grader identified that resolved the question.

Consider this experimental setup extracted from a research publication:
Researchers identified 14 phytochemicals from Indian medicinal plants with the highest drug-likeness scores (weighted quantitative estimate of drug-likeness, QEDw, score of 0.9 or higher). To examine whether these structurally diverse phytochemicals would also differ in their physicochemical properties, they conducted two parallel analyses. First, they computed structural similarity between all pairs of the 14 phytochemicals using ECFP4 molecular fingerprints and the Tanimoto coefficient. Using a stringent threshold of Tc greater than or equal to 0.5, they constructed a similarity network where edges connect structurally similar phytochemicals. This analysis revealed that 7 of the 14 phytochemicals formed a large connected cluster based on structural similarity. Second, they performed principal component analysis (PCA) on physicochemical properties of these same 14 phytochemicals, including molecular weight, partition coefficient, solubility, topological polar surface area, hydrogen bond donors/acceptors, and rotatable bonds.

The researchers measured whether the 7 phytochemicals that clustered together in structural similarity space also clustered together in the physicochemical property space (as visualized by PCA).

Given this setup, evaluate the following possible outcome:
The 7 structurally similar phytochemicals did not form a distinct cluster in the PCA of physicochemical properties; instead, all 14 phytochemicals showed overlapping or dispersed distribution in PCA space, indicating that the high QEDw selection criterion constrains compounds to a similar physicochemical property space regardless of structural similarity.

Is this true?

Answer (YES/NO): NO